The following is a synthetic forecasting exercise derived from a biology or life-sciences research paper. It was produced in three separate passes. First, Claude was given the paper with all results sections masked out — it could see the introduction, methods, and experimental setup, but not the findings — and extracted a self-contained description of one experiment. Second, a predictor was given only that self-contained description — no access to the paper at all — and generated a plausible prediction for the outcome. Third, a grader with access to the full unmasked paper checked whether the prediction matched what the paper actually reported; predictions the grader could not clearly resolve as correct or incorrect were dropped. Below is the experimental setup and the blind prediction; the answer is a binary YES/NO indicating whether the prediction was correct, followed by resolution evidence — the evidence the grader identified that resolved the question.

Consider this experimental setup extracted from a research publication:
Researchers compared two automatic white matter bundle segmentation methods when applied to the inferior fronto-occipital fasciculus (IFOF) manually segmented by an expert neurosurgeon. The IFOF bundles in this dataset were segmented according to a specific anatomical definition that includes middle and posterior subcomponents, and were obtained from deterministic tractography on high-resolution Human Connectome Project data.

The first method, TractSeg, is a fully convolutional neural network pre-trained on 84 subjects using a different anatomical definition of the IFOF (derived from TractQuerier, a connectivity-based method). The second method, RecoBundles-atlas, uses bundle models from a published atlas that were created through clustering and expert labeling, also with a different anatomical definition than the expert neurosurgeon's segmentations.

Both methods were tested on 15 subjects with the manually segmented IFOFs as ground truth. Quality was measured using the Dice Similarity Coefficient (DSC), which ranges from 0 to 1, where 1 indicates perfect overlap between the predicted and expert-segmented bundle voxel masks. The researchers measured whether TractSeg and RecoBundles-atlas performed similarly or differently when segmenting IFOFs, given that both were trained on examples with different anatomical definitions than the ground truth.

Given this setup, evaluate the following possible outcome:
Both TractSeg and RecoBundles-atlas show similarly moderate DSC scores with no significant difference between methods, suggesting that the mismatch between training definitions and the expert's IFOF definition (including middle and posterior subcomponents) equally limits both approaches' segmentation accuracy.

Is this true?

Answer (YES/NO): NO